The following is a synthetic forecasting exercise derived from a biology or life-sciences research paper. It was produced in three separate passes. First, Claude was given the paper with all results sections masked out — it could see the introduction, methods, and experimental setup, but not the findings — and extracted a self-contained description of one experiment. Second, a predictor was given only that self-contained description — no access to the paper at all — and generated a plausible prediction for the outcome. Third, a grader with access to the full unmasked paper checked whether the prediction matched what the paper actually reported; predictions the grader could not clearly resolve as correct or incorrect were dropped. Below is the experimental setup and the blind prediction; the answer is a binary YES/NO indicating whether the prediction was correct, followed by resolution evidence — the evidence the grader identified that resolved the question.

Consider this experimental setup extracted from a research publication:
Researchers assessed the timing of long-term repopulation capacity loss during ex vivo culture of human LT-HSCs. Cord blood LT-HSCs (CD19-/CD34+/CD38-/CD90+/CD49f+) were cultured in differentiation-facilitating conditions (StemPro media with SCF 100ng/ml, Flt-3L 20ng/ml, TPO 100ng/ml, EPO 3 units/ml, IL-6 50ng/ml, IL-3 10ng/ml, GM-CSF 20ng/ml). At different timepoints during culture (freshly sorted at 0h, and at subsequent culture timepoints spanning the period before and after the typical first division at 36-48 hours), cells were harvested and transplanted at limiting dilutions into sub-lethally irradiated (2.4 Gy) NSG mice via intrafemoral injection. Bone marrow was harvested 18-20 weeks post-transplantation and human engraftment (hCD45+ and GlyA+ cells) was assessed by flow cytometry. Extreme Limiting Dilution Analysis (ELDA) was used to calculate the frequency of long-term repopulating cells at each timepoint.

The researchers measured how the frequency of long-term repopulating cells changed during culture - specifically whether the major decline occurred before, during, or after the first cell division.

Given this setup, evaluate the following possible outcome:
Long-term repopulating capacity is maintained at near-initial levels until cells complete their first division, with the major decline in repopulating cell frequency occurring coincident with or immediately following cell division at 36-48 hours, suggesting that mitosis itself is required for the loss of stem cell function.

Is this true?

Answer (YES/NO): NO